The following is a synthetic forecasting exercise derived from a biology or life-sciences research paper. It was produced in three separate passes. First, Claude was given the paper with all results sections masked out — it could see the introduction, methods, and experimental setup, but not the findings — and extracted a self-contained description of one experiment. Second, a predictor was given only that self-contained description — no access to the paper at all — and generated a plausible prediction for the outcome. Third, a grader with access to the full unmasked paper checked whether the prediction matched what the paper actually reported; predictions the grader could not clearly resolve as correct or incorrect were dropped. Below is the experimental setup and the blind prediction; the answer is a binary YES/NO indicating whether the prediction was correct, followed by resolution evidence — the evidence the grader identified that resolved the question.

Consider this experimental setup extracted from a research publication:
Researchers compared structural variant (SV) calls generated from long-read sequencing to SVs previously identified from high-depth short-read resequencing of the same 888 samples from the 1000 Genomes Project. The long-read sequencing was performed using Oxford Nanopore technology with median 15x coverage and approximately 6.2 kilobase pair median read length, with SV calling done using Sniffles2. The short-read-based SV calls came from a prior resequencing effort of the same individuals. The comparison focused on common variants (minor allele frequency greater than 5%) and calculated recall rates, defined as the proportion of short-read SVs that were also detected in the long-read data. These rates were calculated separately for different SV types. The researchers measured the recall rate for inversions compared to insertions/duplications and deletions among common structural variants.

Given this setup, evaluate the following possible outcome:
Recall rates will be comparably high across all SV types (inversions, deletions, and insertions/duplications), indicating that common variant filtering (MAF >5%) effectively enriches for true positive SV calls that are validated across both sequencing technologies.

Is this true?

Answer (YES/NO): NO